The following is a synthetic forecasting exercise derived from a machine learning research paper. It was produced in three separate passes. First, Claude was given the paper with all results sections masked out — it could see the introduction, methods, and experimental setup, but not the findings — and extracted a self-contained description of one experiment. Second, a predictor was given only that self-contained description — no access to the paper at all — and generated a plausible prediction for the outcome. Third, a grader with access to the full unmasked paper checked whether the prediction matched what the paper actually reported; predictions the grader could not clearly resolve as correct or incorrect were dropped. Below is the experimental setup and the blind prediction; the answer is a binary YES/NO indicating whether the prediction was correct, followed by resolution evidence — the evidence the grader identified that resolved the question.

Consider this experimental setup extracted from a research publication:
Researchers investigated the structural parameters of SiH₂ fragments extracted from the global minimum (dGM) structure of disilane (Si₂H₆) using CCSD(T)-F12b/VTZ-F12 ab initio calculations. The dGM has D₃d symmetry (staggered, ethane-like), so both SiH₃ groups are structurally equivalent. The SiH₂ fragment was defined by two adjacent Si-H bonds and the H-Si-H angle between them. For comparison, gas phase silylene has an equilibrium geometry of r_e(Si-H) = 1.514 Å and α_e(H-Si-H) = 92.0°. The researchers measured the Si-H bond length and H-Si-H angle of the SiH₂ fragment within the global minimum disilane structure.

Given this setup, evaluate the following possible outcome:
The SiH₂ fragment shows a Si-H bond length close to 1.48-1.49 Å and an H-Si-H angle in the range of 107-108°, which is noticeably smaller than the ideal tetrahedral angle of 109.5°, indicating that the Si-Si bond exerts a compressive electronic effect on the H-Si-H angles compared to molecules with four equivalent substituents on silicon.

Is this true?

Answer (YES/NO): NO